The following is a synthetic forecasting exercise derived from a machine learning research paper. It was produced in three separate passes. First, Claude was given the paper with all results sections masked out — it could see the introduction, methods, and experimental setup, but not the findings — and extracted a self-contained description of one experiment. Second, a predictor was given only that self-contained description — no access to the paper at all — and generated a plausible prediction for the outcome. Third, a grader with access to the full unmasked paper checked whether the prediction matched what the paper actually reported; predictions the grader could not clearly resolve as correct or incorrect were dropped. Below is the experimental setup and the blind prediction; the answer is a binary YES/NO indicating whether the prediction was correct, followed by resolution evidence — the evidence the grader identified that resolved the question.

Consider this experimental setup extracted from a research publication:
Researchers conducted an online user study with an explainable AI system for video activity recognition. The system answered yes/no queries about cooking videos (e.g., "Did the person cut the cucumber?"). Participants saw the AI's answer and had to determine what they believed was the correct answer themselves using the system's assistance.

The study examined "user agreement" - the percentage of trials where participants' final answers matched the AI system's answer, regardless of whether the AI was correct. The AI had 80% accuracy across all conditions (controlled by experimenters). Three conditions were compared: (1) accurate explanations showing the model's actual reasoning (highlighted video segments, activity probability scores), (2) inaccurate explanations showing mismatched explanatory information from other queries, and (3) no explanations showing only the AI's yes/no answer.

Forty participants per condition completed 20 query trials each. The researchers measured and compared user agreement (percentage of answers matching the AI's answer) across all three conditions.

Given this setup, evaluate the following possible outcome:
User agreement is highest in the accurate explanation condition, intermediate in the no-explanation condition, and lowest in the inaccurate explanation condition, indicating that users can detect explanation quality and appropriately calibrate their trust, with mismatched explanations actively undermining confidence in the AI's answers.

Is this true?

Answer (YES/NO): YES